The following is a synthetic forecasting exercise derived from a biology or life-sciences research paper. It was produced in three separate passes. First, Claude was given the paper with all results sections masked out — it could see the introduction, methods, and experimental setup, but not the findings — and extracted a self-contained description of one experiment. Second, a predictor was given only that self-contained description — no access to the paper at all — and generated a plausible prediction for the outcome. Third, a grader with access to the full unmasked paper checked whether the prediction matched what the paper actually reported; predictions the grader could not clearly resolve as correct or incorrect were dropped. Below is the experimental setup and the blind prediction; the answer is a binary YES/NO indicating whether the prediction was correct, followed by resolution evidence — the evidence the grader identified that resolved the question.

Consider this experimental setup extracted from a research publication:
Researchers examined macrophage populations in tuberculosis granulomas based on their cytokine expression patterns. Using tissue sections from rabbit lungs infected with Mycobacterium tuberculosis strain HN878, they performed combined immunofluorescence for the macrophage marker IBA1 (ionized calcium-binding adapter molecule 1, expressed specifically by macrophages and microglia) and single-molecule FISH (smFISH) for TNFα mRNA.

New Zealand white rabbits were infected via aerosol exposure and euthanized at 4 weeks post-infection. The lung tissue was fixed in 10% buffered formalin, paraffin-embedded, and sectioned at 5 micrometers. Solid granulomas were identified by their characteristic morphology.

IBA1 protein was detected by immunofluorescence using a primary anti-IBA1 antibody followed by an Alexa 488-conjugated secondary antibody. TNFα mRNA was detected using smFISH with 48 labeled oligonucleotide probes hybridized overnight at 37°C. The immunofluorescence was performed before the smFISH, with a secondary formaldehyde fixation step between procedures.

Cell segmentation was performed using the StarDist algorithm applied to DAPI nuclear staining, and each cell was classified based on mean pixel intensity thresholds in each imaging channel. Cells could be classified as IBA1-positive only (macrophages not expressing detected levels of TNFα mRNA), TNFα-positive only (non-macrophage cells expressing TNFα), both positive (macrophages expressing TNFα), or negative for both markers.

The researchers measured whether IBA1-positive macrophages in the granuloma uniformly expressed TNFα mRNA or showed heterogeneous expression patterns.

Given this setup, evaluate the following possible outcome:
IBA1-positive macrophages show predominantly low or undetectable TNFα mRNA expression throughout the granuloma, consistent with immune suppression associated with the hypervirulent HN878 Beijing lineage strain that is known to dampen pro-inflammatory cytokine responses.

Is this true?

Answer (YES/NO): NO